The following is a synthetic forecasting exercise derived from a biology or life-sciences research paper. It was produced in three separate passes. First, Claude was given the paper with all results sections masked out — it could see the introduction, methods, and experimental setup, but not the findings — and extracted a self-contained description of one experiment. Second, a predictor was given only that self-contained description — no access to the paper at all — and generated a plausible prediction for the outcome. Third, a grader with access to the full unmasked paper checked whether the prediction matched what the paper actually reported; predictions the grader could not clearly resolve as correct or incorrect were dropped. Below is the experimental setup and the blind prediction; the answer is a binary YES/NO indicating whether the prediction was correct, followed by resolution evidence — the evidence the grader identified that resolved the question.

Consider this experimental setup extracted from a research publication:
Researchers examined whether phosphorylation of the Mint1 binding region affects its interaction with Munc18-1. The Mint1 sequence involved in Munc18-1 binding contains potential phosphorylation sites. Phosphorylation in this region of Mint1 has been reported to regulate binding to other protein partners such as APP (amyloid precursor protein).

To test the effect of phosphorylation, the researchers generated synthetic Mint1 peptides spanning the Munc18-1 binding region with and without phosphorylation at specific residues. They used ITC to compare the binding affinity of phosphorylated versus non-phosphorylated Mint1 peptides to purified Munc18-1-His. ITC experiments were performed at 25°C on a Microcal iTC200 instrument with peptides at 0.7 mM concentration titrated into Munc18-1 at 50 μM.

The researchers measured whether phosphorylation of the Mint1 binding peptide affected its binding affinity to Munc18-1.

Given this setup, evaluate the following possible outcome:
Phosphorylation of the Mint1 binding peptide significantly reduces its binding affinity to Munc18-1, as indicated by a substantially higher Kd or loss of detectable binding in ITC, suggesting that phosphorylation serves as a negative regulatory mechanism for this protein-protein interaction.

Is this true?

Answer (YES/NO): NO